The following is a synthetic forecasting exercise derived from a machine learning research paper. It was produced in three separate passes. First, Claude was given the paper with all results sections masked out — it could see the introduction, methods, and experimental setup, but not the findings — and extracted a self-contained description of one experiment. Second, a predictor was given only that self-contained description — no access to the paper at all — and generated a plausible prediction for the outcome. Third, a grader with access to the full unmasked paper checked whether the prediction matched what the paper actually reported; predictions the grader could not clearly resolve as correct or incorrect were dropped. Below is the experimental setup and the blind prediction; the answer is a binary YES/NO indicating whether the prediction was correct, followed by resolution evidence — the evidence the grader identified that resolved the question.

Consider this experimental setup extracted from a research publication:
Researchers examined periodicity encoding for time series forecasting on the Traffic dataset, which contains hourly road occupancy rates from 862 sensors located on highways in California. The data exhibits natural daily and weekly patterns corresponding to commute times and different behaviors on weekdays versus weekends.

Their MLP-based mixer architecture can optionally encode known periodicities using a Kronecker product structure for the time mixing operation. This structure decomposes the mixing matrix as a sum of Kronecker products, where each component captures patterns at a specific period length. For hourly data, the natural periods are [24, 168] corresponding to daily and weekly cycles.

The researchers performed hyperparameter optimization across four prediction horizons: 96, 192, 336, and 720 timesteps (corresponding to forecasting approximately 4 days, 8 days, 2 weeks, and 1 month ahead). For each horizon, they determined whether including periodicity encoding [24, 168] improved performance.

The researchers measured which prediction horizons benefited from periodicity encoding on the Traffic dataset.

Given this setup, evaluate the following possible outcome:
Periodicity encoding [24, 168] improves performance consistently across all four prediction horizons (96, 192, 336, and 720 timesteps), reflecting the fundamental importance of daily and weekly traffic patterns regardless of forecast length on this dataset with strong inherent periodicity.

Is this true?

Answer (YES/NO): NO